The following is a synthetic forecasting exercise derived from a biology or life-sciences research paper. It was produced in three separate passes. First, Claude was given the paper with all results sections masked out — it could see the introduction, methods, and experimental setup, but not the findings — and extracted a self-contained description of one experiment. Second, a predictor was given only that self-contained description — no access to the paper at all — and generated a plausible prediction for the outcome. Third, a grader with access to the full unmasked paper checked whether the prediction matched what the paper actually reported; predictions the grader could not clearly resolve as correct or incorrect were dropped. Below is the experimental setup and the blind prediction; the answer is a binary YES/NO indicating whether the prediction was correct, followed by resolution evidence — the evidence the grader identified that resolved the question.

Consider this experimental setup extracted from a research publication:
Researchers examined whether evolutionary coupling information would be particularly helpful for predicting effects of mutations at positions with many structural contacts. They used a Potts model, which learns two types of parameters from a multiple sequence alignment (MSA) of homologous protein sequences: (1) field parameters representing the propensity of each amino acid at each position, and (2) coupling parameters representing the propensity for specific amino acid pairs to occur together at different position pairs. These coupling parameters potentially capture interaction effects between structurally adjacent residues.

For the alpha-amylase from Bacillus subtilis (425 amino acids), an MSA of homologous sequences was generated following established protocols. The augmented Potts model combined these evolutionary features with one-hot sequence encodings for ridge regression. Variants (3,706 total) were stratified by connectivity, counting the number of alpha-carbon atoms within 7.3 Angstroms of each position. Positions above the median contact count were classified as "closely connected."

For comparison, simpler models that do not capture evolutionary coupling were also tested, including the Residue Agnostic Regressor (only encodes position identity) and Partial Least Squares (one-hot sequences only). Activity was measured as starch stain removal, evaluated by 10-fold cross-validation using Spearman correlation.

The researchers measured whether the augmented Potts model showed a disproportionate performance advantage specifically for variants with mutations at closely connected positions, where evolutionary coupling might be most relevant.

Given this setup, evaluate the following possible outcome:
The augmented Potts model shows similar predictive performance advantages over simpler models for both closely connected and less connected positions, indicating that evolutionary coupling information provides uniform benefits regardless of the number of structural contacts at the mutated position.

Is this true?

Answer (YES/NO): NO